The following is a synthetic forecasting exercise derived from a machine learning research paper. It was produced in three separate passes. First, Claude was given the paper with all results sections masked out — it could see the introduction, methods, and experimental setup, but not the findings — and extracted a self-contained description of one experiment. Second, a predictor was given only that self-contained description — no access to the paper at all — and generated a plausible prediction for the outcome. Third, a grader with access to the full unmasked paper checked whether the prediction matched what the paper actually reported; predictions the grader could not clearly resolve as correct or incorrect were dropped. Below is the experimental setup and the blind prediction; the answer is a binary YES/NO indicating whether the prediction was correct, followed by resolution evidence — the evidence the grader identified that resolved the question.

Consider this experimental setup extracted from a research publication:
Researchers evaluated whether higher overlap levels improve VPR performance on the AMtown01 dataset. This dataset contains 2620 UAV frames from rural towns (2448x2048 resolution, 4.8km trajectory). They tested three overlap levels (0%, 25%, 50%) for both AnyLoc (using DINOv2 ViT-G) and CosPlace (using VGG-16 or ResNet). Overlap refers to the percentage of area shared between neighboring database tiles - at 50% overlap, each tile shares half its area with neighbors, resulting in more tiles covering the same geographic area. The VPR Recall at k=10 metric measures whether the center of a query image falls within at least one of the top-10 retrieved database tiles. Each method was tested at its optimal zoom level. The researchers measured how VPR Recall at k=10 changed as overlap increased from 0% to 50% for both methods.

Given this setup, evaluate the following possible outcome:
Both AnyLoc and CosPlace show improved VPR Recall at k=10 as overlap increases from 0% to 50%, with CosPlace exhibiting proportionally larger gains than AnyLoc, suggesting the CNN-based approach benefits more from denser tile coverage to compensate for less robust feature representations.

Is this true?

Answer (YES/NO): YES